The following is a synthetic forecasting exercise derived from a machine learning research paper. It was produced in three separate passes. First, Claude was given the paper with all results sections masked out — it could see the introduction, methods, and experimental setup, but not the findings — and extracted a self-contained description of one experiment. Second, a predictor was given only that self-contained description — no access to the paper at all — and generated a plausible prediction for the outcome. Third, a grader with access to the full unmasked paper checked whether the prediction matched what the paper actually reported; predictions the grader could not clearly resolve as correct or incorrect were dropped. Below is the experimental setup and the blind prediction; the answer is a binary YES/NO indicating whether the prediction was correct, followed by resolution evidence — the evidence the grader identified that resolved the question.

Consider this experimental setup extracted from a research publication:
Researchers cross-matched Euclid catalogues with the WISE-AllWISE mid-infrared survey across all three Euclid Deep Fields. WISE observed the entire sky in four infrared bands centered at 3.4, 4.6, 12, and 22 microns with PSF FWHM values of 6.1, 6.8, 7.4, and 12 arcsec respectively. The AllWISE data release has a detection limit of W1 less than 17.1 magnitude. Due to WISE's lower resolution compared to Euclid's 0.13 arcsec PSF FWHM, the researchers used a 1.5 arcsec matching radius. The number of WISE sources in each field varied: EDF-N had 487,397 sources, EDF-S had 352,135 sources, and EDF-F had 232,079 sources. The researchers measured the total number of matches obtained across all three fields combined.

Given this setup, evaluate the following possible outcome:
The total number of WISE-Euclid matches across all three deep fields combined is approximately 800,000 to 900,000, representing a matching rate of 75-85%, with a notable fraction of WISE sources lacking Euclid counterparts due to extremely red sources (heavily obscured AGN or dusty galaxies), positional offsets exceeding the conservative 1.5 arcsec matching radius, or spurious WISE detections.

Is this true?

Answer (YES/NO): NO